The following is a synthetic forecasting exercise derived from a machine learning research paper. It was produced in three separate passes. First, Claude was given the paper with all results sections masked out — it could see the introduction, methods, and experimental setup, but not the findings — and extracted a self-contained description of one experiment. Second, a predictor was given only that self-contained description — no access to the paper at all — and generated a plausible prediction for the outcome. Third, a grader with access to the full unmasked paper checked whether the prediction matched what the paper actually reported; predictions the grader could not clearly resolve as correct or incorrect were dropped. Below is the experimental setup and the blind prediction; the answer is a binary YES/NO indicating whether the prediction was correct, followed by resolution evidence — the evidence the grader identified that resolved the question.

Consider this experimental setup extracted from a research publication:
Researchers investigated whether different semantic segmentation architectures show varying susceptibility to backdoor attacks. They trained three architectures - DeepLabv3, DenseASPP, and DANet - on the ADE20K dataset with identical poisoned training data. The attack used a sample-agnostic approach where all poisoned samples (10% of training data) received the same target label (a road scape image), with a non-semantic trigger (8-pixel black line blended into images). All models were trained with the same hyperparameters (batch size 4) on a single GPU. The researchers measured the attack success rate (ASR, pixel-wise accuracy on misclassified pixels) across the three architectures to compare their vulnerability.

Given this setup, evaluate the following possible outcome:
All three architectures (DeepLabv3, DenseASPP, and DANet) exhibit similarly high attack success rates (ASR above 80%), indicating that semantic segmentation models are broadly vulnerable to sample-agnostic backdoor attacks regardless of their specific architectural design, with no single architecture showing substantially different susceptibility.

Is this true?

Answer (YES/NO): YES